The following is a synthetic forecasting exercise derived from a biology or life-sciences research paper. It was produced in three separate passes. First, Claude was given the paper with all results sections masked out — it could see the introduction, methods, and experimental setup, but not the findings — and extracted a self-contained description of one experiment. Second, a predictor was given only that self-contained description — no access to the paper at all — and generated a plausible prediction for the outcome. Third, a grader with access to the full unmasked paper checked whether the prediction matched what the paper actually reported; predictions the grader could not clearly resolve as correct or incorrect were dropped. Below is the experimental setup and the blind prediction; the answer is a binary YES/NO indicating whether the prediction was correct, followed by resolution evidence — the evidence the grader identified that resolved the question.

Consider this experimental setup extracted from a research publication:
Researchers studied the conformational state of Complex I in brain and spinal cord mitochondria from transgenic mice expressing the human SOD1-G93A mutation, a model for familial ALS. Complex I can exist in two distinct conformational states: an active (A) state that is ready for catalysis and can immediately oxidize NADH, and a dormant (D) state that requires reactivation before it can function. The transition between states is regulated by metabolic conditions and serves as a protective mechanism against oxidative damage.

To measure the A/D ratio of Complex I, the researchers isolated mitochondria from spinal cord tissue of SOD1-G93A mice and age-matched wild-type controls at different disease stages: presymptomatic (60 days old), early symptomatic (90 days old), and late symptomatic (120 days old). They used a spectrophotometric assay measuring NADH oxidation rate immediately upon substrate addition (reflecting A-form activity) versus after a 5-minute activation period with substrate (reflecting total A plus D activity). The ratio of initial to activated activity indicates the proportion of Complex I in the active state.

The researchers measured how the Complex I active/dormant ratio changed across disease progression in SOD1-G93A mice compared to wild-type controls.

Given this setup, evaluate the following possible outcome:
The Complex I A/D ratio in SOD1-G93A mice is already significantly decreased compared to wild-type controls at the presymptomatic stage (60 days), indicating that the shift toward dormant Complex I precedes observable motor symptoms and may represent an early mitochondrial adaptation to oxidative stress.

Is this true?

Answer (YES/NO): NO